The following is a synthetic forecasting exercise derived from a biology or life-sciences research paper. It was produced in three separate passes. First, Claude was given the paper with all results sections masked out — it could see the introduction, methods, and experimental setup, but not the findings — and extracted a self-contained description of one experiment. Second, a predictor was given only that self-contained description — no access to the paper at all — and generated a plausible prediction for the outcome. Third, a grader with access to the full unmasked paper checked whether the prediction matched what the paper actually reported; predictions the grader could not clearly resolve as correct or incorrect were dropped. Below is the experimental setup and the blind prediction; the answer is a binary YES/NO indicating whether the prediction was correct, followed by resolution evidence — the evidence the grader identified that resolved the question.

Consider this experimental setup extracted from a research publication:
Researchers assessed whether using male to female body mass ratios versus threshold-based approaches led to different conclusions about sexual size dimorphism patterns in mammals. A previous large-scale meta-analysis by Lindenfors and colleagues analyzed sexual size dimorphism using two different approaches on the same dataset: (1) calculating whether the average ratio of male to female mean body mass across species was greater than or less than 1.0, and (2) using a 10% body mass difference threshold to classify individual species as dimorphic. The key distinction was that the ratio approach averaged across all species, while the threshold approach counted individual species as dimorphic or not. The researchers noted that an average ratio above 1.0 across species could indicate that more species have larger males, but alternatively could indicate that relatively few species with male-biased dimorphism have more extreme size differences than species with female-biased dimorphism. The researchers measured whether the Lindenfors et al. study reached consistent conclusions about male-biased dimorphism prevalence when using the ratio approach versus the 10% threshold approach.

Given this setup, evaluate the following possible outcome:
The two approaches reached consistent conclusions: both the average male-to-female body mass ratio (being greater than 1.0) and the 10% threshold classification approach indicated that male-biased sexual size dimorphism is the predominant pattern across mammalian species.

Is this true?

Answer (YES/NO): NO